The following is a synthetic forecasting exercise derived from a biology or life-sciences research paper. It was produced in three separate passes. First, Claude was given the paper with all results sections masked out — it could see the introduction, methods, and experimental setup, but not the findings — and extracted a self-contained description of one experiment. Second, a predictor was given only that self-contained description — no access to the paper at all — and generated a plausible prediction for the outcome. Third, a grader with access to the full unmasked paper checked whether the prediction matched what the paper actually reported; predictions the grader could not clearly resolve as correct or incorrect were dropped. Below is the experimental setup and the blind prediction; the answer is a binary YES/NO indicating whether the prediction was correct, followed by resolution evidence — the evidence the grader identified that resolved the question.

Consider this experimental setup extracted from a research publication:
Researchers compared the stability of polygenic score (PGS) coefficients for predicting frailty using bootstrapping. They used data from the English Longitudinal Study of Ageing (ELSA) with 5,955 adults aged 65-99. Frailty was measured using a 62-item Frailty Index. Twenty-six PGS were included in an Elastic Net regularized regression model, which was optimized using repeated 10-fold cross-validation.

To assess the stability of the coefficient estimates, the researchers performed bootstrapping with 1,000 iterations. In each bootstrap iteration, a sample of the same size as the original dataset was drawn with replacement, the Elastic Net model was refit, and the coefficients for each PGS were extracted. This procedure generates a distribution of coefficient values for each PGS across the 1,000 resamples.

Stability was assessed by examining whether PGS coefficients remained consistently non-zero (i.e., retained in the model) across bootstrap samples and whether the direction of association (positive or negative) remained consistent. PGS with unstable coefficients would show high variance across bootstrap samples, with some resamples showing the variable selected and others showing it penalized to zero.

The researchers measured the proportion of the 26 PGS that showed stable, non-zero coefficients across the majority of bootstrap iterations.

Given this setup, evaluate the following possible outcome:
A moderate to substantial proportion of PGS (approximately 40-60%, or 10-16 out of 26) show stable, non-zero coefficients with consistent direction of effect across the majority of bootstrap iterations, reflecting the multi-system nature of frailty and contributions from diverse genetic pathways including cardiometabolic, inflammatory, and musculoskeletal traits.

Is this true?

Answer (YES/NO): YES